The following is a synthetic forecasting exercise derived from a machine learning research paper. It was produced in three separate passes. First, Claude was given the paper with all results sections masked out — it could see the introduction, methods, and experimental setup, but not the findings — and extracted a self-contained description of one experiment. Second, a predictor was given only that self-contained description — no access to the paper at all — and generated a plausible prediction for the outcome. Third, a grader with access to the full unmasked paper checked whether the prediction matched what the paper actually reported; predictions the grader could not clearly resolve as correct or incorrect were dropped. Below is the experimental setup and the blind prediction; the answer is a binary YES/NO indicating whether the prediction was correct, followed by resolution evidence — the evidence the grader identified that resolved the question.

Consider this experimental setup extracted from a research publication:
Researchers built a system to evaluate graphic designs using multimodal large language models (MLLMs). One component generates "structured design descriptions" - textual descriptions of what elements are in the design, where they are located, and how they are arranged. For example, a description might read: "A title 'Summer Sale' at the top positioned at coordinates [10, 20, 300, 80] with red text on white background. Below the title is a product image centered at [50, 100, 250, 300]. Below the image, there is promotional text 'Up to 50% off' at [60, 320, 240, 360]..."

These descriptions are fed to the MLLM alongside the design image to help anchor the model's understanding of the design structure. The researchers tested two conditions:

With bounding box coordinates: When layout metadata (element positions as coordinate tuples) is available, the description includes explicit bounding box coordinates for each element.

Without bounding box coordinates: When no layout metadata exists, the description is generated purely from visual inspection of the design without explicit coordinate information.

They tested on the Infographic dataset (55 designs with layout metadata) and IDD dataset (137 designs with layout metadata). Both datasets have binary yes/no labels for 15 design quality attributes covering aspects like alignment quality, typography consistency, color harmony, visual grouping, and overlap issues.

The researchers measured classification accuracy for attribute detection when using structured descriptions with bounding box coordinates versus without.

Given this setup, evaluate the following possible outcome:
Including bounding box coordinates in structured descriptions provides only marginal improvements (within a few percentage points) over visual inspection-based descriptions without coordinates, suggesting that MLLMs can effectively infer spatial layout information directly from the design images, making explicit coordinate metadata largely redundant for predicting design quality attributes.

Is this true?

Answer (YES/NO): NO